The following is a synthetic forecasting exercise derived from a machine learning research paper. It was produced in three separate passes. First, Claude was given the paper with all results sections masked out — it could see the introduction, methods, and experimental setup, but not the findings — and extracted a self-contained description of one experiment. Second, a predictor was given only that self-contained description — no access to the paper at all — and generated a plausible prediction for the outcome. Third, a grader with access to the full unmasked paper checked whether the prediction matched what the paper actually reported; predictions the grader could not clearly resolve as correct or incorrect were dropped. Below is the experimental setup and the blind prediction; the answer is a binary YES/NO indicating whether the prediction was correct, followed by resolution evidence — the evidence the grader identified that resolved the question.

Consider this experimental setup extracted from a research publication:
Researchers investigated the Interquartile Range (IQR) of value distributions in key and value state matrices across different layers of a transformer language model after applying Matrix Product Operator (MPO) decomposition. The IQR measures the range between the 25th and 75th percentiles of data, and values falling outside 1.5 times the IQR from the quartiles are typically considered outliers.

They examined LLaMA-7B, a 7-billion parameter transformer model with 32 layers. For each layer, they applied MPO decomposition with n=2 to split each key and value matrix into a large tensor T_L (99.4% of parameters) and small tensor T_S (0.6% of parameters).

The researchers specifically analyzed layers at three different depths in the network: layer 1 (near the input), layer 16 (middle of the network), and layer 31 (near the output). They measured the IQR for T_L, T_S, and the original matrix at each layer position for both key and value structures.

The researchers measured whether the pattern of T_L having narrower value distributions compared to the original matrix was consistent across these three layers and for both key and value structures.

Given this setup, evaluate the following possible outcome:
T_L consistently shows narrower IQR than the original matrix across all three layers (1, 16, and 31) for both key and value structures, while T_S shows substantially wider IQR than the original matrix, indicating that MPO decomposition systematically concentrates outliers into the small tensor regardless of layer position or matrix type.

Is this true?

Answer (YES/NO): NO